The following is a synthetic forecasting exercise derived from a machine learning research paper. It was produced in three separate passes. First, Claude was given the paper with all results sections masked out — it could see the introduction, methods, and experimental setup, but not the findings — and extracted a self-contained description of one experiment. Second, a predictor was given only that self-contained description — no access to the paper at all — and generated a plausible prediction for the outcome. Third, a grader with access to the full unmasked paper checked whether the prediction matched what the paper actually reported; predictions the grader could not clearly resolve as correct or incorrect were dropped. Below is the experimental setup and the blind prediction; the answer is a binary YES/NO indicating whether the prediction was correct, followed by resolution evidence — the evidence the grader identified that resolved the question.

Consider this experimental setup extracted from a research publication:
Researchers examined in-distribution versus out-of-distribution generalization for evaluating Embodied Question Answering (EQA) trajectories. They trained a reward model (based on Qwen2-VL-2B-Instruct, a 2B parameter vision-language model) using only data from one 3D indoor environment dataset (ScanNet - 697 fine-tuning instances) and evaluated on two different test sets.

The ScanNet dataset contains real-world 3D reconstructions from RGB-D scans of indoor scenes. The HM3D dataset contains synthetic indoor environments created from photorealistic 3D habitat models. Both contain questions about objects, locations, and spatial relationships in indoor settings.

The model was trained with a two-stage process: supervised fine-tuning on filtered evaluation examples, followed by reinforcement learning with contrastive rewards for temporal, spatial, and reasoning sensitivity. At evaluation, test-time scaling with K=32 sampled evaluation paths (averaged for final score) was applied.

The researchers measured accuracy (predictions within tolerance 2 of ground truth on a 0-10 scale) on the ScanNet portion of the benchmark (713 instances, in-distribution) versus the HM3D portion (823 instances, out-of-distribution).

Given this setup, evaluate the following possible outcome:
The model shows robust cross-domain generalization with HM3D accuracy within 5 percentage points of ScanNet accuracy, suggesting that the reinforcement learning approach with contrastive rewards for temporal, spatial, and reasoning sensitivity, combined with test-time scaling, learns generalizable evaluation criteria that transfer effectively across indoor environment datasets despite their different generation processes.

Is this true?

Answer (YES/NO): NO